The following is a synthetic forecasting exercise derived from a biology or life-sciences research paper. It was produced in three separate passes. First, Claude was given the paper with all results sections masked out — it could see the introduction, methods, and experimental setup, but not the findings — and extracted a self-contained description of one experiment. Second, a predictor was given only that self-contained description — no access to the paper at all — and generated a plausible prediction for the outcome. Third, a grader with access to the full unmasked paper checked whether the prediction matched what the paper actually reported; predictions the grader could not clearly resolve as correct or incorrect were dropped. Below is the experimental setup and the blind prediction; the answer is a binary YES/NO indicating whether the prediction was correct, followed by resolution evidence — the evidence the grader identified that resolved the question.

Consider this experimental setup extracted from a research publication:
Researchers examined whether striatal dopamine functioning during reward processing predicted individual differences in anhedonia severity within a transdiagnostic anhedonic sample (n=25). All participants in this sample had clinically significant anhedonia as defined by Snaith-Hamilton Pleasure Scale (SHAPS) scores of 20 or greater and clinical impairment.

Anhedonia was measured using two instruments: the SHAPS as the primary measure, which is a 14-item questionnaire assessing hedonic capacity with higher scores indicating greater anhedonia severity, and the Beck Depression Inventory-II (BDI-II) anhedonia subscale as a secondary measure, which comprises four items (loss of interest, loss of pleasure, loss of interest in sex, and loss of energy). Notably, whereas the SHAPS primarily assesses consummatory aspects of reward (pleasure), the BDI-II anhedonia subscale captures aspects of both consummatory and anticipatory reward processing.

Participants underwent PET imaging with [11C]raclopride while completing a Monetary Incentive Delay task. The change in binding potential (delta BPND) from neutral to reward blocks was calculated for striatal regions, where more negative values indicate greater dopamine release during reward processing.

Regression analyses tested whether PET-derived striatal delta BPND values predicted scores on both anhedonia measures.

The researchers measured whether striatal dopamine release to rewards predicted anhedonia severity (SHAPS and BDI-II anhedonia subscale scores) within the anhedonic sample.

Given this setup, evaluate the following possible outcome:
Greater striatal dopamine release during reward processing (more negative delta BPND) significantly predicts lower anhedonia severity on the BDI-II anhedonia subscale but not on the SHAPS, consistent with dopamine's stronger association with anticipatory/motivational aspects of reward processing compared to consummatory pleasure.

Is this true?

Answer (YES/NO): NO